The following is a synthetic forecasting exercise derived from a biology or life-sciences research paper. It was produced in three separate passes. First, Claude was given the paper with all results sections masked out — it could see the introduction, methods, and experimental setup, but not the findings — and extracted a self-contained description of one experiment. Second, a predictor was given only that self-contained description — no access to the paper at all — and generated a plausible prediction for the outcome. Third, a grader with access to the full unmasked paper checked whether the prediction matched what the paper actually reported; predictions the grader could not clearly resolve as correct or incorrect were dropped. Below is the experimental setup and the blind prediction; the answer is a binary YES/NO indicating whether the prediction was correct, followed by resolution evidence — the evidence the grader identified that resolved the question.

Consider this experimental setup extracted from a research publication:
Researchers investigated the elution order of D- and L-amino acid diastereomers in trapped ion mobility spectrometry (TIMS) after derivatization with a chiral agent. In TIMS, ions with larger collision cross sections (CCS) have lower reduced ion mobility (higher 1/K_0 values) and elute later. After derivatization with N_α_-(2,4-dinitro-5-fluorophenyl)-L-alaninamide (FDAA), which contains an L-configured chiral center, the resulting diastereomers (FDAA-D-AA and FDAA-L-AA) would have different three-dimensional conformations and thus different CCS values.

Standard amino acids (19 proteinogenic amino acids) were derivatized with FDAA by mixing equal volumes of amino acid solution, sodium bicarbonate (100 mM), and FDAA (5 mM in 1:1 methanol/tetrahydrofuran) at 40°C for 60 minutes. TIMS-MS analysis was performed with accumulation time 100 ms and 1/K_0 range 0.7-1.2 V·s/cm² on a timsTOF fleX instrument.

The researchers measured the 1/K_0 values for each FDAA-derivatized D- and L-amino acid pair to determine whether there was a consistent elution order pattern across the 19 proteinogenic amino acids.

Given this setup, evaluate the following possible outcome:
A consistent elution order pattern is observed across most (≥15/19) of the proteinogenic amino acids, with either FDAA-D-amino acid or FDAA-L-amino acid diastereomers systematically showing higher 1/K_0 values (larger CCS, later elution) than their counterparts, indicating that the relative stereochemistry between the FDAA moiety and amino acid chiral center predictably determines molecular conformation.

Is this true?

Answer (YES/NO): NO